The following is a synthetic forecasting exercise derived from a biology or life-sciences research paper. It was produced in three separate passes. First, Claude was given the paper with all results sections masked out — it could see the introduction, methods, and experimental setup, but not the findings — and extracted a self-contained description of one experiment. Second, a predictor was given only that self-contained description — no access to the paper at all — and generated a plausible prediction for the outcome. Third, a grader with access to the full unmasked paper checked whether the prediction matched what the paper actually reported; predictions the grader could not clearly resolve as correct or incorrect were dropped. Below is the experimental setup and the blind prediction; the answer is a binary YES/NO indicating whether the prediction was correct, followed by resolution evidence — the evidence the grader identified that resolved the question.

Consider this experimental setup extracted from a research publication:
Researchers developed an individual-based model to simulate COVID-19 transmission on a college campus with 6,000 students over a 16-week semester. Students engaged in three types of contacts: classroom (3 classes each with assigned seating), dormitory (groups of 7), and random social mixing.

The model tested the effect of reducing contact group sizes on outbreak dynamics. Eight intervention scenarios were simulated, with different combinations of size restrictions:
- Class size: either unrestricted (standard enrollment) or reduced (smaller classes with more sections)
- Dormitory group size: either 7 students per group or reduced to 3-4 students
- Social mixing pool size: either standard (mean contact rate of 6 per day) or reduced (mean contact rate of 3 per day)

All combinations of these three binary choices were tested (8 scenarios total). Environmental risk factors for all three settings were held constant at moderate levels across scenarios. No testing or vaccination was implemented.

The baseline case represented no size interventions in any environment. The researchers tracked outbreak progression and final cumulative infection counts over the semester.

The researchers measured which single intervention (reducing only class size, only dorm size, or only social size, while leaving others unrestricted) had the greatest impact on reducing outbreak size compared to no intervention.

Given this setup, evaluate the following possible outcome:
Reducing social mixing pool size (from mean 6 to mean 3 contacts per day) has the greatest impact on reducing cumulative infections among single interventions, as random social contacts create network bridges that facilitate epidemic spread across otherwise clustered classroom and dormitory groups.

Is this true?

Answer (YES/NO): NO